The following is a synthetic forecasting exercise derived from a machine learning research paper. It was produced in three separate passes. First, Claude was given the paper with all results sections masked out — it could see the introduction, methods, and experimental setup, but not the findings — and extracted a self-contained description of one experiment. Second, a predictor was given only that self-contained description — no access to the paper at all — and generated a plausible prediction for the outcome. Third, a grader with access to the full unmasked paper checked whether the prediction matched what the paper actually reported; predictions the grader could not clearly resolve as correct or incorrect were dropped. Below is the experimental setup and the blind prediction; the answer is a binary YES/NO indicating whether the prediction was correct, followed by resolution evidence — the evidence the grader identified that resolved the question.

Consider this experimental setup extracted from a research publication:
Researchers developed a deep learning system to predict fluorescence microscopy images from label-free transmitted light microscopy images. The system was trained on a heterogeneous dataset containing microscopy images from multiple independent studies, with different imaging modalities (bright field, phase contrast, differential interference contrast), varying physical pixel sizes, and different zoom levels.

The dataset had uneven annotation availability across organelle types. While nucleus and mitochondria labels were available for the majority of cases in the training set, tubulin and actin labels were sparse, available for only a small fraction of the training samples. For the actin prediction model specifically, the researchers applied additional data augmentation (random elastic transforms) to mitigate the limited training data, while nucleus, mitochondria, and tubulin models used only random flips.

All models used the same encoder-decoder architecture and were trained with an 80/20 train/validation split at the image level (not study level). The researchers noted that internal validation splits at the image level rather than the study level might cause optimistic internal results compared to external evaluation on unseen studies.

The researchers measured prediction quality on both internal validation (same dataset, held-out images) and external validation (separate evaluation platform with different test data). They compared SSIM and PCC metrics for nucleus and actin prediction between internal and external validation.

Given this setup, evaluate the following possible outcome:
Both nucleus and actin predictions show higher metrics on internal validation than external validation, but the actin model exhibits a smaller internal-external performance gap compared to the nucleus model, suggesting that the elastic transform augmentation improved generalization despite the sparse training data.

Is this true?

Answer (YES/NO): NO